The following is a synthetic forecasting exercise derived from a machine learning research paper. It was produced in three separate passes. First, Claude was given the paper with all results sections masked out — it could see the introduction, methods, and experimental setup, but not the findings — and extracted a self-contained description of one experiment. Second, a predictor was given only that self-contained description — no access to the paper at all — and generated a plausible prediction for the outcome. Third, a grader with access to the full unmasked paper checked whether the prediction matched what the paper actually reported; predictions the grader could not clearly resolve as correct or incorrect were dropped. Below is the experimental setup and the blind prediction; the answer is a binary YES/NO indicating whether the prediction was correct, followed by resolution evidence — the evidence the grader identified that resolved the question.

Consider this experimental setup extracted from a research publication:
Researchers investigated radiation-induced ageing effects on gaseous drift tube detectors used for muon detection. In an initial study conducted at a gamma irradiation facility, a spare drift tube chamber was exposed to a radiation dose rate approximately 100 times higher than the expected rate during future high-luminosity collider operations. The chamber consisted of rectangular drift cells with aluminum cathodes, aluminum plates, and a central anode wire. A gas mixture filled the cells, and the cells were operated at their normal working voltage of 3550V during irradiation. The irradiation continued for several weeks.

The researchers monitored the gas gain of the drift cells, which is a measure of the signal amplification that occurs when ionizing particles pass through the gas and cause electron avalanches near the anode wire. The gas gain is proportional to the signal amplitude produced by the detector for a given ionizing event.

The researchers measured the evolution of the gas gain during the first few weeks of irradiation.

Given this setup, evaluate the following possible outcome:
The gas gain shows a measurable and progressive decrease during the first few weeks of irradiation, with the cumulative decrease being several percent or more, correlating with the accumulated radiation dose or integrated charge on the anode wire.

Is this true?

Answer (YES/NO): YES